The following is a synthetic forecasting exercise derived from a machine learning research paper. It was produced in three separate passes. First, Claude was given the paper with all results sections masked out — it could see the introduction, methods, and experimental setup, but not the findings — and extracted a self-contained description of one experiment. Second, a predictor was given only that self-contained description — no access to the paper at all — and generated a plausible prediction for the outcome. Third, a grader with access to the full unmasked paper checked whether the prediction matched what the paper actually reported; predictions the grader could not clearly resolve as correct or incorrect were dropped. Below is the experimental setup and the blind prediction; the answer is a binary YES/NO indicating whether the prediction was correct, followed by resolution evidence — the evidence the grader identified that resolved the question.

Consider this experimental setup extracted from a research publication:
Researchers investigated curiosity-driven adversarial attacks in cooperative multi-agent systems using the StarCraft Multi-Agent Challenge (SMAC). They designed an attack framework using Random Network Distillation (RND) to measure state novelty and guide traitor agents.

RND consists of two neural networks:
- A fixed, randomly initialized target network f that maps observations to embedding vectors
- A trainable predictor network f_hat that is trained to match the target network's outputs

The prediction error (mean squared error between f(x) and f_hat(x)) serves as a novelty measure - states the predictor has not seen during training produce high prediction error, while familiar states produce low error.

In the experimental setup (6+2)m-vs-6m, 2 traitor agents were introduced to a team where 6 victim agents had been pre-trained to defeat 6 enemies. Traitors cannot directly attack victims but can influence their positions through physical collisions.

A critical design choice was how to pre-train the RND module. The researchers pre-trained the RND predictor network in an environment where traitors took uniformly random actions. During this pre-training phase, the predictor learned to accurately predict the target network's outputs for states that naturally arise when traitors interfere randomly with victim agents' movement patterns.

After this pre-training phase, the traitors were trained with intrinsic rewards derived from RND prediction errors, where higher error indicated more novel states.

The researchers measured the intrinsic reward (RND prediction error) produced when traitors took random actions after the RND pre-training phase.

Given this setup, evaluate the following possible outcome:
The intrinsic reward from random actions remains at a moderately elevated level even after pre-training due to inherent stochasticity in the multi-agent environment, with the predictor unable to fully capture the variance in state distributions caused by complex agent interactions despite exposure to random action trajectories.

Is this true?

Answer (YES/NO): NO